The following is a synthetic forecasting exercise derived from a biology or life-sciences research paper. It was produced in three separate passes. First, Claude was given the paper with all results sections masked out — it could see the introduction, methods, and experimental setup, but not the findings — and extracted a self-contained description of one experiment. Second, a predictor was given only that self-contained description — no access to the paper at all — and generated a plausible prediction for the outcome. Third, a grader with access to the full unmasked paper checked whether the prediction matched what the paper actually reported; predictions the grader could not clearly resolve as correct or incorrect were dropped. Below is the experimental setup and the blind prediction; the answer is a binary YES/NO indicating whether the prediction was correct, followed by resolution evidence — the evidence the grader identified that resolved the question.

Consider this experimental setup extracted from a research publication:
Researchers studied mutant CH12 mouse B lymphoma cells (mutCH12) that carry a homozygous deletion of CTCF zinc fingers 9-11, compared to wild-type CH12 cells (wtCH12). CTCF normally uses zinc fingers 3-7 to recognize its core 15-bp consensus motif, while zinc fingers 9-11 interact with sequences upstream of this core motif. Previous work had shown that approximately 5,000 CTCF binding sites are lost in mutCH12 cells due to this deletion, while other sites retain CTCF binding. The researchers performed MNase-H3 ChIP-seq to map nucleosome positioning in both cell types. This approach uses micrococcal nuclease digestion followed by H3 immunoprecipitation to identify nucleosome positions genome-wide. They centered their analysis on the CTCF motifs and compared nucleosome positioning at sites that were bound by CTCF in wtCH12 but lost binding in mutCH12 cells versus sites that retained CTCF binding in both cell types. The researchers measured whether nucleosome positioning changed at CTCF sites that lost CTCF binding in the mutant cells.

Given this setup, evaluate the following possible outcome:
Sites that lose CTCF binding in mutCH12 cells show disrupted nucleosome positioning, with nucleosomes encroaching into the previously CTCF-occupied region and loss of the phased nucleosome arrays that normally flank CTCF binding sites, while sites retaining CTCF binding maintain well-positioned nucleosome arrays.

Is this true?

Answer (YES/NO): YES